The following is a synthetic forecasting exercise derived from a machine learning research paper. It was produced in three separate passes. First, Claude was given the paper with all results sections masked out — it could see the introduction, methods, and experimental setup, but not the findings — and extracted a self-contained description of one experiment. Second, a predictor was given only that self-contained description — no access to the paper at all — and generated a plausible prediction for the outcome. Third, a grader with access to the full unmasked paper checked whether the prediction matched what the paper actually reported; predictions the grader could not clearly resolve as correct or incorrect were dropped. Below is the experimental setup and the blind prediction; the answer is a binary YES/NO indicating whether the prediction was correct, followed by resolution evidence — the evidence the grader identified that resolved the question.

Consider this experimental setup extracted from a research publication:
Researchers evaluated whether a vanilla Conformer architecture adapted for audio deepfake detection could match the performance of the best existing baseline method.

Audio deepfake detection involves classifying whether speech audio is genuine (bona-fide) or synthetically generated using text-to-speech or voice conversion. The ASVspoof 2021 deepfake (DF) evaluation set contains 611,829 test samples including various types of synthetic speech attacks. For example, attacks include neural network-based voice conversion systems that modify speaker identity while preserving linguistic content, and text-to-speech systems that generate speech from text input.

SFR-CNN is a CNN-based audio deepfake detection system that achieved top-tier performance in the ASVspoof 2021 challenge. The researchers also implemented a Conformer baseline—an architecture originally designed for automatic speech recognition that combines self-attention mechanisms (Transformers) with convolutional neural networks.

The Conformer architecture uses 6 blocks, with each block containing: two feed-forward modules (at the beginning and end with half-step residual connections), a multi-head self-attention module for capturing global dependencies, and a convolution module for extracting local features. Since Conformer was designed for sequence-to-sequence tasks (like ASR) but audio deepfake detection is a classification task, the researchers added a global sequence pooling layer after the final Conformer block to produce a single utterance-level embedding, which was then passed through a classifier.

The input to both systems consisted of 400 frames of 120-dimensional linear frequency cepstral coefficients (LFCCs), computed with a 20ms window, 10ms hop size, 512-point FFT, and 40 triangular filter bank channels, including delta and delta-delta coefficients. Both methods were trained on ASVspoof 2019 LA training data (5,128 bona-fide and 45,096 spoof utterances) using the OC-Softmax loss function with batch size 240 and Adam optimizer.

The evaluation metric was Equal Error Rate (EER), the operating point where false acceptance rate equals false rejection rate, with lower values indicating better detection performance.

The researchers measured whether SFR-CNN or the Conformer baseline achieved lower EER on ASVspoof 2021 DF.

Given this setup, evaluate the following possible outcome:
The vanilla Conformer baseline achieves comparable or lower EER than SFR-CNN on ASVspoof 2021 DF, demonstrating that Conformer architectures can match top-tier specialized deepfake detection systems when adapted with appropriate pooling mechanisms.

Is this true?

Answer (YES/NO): YES